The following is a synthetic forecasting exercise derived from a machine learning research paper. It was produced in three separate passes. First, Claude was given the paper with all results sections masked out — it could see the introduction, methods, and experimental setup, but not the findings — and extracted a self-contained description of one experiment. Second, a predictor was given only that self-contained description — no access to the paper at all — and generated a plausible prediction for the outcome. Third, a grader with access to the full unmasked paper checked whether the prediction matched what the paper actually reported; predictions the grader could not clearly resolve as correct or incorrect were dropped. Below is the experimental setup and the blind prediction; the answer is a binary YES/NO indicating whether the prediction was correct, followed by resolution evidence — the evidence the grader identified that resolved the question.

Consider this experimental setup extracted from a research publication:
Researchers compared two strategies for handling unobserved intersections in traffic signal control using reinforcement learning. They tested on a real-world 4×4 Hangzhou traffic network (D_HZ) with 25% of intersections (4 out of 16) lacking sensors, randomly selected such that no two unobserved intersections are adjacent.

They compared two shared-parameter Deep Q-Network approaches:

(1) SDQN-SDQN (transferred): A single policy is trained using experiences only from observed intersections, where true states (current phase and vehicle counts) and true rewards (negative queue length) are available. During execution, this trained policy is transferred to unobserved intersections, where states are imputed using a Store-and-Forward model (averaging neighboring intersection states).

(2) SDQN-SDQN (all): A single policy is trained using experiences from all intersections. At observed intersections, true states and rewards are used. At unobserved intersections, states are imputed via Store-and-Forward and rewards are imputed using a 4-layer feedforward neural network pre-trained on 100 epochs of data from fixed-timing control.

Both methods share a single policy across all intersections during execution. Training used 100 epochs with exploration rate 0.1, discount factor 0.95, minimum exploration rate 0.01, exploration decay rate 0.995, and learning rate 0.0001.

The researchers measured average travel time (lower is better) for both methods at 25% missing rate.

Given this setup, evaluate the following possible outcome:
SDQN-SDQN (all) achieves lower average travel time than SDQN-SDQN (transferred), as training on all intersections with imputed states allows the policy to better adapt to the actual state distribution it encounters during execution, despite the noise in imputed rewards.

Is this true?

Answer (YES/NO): NO